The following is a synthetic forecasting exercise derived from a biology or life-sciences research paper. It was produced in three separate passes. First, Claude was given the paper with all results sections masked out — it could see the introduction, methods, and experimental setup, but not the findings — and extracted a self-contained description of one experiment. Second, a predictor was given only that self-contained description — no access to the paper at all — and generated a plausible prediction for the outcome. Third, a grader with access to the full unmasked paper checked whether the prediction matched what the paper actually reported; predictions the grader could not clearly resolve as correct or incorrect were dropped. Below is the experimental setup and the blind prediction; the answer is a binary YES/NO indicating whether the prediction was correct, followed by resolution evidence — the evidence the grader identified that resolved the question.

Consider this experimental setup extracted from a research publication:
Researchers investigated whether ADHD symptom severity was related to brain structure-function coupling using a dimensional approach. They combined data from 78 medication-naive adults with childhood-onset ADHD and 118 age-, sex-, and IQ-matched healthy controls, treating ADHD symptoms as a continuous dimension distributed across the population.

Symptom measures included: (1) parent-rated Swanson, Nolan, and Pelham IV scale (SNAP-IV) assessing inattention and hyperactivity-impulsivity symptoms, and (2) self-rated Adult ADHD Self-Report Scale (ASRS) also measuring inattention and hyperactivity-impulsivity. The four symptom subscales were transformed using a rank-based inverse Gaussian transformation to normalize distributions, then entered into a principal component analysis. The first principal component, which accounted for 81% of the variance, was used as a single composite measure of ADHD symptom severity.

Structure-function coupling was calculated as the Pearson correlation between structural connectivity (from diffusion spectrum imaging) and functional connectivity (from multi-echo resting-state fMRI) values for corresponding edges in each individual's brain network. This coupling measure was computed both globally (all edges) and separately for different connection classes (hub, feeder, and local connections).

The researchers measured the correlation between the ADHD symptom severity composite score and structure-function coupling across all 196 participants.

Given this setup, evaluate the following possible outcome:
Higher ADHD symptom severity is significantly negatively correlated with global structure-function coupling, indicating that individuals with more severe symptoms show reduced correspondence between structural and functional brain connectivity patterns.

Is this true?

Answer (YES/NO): NO